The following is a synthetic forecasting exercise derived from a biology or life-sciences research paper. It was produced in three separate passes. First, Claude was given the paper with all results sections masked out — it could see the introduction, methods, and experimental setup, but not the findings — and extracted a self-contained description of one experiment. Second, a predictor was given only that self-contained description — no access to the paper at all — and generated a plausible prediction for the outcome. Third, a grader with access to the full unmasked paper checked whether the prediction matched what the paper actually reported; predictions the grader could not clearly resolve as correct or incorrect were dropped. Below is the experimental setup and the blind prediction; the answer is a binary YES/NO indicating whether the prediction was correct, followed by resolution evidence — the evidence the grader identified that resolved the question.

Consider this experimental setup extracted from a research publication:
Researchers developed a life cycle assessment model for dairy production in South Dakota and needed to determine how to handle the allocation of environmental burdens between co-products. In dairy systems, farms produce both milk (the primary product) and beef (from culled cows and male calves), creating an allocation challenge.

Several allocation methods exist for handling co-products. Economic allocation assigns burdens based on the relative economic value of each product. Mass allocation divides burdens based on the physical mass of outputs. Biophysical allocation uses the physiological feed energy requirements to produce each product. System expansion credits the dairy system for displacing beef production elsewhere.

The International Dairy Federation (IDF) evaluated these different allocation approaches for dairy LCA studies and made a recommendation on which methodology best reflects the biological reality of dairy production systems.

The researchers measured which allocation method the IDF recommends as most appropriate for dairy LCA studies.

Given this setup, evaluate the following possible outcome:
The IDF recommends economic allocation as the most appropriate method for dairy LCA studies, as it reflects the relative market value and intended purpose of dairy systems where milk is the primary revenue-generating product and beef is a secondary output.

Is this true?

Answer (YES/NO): NO